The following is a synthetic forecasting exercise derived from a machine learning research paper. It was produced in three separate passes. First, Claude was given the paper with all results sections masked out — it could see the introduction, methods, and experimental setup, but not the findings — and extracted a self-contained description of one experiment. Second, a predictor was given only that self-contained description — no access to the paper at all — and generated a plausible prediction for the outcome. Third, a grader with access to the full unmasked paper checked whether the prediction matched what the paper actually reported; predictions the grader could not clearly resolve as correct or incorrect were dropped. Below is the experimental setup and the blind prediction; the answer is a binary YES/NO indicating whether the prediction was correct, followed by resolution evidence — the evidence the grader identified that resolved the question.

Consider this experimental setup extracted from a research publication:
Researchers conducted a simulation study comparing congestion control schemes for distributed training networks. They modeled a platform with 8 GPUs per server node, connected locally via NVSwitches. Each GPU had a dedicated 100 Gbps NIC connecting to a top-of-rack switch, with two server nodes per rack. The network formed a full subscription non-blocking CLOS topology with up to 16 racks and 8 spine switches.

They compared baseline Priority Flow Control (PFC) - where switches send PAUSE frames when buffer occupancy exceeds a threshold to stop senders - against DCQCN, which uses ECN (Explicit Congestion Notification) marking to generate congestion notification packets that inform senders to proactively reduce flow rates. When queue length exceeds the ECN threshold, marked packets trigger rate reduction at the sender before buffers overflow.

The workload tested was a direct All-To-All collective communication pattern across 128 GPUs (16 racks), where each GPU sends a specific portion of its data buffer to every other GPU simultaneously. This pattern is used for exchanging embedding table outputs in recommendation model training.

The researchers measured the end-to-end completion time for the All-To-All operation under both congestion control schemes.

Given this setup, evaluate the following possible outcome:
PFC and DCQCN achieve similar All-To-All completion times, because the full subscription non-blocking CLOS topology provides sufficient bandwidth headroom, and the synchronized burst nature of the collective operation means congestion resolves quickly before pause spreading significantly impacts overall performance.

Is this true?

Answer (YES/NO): YES